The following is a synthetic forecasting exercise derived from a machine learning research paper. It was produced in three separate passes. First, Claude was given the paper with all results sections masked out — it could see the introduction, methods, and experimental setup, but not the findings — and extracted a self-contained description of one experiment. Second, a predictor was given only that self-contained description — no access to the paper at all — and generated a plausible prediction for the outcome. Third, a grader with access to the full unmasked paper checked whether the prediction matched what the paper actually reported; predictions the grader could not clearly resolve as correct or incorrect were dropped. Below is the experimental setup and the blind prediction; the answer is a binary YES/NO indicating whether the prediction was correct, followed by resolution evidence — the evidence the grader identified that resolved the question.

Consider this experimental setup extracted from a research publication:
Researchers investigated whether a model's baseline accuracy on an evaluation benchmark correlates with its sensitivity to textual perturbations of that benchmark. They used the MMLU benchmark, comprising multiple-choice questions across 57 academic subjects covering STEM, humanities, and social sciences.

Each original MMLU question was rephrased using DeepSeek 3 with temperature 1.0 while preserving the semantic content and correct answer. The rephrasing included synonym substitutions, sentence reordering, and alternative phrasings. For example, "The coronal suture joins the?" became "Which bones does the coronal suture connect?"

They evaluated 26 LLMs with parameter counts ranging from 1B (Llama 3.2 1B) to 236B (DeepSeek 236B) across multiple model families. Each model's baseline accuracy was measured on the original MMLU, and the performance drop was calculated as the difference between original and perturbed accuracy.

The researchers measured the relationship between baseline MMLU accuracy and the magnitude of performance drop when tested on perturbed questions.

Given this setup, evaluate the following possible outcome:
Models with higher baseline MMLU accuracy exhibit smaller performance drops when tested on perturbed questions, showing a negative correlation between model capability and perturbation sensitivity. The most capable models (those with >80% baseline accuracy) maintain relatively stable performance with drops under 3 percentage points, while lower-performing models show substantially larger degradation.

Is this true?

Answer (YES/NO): NO